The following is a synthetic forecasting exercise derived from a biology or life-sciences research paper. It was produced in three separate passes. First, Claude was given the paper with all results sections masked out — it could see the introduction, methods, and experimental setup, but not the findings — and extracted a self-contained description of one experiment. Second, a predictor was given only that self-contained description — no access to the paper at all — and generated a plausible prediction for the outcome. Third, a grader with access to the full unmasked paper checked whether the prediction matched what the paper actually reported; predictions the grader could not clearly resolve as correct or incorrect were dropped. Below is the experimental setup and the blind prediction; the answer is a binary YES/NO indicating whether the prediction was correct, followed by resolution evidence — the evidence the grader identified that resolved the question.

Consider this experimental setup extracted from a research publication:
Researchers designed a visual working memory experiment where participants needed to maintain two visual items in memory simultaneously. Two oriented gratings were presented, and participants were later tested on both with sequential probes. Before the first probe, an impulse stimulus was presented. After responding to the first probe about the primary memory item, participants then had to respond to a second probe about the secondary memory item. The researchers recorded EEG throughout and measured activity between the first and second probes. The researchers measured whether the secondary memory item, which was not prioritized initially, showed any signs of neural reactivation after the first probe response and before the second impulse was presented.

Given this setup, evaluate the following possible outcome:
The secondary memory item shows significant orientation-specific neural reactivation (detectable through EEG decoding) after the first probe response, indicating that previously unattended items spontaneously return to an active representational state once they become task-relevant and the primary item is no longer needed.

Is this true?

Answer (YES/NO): NO